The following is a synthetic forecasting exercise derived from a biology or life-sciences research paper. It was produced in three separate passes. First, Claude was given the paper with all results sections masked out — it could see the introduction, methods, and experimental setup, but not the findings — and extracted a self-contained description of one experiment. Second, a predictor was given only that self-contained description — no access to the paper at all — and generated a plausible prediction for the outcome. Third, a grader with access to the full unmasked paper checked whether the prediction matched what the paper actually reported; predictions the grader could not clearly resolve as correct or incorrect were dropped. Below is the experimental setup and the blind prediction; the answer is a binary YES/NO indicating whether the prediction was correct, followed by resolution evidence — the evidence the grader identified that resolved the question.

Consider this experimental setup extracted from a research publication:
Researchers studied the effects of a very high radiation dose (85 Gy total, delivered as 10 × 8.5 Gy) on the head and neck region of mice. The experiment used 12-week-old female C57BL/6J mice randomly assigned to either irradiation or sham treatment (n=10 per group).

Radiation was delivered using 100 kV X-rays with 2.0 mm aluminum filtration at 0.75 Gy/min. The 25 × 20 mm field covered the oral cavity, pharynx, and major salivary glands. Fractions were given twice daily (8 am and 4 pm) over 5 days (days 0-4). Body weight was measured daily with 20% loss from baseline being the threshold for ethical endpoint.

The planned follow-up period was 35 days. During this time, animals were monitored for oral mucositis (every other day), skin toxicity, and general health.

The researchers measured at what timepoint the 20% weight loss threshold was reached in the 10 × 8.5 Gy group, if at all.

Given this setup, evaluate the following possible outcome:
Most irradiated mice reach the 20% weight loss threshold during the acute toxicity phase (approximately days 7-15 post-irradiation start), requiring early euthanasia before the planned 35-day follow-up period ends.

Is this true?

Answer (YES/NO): YES